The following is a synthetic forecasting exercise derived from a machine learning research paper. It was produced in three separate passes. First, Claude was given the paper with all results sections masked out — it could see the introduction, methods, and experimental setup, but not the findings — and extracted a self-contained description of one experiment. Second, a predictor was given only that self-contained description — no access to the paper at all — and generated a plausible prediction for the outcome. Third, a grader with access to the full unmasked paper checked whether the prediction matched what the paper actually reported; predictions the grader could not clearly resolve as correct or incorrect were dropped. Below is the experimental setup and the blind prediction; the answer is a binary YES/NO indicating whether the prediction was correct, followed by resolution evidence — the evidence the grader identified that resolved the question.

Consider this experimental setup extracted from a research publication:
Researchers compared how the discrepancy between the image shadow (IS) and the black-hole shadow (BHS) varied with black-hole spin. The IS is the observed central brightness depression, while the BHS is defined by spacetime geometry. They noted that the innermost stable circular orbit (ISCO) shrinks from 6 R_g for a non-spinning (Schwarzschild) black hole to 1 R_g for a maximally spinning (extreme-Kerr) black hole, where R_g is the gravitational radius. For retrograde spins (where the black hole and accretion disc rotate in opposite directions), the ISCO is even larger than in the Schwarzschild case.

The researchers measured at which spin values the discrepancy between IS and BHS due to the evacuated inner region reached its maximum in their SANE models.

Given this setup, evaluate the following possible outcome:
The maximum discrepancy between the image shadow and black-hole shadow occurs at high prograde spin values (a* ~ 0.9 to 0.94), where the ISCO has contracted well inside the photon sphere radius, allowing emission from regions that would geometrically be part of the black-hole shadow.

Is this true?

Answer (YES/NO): NO